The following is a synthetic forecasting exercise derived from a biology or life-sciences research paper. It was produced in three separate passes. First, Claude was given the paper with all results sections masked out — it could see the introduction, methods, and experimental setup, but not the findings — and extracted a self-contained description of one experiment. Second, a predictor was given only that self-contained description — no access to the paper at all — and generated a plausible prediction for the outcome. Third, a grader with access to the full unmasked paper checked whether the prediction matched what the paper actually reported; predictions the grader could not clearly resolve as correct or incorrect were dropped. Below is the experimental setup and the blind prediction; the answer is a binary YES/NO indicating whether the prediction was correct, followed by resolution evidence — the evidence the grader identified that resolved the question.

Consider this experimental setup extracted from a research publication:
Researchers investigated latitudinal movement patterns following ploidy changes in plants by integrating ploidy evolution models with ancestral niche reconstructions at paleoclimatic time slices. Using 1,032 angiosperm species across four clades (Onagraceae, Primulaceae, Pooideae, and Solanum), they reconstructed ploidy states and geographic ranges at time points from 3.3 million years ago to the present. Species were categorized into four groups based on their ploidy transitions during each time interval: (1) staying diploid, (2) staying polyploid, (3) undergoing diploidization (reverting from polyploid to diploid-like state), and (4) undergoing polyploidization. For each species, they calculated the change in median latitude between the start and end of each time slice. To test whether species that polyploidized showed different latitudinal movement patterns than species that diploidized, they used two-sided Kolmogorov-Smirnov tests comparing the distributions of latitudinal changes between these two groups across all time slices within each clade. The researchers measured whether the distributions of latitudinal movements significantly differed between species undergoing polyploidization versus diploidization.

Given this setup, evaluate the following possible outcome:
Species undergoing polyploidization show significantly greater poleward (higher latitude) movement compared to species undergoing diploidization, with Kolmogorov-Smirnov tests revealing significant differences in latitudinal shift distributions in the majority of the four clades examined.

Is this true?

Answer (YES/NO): NO